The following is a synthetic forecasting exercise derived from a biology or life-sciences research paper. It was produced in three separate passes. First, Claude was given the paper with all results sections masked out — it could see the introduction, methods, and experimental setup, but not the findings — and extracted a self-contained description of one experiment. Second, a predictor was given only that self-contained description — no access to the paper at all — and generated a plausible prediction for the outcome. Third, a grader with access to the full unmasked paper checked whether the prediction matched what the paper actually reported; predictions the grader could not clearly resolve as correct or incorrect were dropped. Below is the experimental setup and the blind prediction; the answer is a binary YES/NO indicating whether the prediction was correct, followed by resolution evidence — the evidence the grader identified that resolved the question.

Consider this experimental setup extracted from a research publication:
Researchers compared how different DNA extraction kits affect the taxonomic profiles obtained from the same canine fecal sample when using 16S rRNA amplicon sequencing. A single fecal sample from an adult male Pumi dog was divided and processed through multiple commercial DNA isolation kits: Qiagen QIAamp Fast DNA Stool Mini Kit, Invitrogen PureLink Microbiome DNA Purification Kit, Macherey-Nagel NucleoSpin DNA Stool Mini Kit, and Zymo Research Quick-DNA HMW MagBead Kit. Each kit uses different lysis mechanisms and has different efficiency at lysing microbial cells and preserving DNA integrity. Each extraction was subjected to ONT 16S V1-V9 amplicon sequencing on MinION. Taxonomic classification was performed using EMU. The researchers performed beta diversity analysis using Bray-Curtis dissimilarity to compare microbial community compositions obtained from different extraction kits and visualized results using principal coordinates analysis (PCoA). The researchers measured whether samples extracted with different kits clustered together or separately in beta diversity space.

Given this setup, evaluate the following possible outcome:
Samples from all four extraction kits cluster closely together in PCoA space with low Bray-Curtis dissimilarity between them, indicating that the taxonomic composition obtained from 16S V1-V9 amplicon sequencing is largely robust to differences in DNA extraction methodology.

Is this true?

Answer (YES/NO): NO